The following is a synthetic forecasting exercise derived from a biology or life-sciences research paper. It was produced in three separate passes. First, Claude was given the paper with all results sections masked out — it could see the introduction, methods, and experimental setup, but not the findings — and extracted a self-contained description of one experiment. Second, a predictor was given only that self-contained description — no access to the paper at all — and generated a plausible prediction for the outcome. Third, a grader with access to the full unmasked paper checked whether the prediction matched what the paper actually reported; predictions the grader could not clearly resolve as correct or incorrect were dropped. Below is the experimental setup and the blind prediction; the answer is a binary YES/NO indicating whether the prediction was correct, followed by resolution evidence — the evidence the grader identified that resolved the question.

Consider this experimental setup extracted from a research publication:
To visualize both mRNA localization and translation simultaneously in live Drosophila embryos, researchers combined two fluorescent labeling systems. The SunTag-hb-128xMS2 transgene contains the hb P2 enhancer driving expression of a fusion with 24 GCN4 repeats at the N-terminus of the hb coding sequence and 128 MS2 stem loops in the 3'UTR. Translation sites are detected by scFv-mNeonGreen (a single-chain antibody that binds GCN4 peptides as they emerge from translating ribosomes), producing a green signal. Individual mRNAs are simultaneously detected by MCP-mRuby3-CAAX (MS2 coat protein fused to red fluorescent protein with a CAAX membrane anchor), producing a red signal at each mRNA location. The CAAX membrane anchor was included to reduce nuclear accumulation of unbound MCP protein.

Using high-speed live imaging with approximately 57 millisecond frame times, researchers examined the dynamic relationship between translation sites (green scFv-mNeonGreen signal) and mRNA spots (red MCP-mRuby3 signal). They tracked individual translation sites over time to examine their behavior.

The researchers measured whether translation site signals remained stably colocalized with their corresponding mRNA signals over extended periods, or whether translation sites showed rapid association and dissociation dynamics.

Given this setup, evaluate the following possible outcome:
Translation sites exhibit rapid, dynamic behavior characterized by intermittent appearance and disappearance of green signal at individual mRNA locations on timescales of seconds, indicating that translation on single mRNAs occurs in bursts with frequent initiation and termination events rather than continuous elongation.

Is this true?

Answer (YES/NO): NO